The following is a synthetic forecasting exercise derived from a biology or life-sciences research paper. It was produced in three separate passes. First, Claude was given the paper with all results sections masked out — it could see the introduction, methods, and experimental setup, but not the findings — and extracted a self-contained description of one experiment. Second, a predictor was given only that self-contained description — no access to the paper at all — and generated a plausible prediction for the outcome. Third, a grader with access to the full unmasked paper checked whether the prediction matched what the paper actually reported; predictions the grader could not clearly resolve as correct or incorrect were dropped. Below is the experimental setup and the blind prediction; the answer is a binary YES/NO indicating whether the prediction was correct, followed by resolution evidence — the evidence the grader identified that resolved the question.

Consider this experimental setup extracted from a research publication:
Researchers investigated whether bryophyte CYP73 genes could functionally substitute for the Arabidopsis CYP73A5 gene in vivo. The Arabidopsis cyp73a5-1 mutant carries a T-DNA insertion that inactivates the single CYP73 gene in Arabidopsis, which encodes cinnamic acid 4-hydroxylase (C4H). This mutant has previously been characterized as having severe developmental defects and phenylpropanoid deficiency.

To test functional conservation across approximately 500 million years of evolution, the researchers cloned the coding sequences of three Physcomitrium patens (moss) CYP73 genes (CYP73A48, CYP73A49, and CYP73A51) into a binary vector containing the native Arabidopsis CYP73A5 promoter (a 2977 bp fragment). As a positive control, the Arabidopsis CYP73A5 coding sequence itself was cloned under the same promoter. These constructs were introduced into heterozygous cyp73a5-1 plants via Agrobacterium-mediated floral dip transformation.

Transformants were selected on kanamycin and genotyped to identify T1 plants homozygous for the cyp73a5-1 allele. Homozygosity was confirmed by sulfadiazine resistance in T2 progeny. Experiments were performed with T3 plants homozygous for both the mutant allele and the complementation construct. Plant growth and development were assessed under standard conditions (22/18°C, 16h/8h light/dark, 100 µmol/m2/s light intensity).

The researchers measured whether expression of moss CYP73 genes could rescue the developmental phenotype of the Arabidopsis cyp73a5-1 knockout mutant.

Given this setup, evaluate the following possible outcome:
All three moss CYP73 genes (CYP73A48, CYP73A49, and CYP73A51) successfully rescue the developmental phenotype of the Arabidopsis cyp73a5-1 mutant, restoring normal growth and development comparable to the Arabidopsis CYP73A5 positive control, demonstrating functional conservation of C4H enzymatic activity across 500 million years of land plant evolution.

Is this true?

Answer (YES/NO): NO